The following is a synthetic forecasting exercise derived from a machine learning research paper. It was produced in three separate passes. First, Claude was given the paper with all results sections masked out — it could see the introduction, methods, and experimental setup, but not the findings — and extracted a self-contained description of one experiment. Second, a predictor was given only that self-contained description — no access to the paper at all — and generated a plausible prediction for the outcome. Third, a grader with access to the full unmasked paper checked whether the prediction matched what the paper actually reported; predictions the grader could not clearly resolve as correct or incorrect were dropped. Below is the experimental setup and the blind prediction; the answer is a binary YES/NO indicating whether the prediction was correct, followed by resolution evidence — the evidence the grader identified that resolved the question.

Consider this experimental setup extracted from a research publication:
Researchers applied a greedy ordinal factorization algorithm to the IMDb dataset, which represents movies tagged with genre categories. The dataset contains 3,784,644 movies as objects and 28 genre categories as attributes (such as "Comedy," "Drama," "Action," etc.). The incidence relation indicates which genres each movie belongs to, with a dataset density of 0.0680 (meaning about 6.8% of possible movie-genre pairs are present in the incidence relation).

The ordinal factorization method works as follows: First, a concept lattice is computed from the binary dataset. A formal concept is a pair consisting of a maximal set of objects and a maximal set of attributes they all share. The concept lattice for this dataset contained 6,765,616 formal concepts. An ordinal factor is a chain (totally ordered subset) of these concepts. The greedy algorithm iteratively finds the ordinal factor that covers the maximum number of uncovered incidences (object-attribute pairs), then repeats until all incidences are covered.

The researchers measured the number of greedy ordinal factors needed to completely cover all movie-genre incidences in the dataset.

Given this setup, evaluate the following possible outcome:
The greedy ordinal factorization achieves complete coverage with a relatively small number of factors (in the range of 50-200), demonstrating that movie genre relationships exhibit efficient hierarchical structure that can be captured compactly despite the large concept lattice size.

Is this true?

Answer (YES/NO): NO